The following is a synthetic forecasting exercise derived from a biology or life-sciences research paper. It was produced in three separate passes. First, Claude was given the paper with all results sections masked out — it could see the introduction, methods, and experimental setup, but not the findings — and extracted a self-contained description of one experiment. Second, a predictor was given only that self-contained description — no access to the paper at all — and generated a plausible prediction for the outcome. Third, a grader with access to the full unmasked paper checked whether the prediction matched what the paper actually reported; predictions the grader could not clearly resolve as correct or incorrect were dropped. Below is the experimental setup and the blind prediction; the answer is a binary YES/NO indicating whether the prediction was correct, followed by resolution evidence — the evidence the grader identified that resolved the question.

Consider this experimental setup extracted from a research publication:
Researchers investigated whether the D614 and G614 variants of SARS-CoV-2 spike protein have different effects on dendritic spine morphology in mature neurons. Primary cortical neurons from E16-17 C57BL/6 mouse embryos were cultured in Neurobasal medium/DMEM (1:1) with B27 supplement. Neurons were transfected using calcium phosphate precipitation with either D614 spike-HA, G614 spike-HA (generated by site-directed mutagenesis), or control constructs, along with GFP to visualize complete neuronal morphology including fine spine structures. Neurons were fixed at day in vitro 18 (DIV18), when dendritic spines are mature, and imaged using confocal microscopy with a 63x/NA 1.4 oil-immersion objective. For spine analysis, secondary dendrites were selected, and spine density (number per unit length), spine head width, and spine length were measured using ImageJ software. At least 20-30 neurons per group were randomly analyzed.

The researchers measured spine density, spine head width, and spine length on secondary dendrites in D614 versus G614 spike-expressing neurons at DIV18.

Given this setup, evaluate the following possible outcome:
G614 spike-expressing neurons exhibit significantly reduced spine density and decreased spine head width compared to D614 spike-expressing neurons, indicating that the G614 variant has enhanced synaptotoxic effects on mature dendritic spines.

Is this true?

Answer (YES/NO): NO